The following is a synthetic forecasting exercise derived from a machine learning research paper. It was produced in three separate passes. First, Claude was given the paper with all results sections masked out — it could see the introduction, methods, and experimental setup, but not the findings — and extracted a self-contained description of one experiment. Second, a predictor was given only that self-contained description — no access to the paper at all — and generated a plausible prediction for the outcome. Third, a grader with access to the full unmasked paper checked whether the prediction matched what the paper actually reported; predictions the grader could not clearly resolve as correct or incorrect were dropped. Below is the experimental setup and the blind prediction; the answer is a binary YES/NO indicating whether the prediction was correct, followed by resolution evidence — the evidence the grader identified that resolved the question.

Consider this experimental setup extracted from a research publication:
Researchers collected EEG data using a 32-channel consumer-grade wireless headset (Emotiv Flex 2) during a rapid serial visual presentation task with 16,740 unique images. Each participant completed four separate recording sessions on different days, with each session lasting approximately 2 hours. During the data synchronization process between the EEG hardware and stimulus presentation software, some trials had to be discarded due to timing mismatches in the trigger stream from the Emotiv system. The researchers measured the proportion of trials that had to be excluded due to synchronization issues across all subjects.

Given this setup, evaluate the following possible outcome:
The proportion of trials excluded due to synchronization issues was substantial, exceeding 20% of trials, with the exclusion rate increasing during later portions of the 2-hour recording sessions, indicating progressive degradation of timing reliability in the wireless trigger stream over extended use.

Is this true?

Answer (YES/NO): NO